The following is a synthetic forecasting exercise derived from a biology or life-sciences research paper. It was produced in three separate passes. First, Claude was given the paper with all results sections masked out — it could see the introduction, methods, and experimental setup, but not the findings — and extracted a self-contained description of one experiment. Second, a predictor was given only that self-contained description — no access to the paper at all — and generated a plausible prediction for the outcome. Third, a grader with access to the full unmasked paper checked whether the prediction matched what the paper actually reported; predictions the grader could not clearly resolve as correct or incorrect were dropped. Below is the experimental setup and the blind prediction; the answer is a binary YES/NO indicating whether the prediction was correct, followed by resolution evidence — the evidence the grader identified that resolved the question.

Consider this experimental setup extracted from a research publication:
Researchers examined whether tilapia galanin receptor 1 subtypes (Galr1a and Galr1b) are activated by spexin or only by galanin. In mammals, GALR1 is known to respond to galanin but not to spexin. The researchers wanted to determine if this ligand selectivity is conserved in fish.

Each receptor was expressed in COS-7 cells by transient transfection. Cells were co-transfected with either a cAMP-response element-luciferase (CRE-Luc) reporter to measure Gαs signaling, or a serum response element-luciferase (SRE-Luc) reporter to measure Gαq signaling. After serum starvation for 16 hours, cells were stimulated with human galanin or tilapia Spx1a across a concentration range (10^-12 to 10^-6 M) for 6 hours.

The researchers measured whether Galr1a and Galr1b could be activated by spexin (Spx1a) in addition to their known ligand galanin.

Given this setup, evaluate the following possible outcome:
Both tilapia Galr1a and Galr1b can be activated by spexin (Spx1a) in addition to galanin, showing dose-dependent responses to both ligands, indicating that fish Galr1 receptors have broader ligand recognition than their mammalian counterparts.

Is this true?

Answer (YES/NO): NO